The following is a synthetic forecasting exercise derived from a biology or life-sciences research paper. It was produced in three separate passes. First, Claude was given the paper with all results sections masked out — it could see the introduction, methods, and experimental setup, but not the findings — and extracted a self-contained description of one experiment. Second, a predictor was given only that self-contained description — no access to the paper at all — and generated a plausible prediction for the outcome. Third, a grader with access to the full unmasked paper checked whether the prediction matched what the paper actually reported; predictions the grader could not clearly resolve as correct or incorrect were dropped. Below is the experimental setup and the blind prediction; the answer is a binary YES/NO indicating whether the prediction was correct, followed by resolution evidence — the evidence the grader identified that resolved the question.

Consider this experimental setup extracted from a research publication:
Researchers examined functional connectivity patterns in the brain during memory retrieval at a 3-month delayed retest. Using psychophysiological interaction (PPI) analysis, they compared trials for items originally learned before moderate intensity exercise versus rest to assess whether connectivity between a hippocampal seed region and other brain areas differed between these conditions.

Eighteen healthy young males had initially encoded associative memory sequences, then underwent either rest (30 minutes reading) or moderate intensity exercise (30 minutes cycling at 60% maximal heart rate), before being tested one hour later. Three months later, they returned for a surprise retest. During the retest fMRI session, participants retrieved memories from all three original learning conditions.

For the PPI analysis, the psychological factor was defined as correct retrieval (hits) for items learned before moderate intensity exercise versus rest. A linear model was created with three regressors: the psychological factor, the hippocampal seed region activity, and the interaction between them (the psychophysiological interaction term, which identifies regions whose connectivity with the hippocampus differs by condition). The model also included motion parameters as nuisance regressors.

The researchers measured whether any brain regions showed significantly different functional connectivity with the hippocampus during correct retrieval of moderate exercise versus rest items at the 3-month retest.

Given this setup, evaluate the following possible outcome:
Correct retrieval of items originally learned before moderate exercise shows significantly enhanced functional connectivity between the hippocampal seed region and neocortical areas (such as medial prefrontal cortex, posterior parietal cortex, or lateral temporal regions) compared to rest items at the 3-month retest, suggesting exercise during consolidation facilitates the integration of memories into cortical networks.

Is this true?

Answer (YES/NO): YES